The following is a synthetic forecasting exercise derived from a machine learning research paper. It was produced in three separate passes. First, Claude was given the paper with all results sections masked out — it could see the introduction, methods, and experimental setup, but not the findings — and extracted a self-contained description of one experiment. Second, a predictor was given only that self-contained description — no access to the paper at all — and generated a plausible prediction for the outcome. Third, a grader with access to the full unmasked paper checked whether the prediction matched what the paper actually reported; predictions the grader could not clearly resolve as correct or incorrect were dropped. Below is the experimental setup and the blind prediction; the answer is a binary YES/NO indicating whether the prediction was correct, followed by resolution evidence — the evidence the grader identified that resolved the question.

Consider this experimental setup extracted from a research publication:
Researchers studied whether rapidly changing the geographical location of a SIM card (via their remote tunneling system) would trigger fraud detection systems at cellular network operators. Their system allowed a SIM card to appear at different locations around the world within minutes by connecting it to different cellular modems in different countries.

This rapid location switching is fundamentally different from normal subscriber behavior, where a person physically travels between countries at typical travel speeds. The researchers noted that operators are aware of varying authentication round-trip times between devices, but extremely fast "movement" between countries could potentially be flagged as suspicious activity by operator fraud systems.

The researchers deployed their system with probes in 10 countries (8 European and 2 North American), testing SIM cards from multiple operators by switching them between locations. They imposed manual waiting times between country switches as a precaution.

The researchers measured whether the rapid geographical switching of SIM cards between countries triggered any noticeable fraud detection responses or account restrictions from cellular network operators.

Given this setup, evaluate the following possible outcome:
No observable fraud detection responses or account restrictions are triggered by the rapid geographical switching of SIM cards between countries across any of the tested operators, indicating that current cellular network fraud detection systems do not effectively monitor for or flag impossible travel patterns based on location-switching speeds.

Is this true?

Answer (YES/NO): YES